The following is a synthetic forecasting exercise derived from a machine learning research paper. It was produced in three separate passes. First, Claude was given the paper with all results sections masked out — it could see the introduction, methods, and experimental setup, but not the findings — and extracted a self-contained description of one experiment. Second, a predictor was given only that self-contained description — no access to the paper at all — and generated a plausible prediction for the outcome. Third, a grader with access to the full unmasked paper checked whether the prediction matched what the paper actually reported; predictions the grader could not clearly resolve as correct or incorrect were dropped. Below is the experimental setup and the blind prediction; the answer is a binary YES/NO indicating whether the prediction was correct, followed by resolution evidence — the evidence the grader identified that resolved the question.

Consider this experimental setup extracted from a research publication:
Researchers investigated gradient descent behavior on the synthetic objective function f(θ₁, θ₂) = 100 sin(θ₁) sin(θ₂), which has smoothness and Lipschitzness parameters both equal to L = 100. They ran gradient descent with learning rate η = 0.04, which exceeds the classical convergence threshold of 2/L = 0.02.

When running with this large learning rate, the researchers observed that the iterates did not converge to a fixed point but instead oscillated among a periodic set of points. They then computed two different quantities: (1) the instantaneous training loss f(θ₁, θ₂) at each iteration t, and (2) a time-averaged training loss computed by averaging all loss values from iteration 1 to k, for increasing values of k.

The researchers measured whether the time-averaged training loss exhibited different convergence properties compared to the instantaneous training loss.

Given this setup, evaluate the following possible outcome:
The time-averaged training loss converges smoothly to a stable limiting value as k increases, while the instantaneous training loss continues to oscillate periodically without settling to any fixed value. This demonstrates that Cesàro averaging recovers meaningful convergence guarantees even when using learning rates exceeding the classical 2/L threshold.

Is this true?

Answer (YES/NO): YES